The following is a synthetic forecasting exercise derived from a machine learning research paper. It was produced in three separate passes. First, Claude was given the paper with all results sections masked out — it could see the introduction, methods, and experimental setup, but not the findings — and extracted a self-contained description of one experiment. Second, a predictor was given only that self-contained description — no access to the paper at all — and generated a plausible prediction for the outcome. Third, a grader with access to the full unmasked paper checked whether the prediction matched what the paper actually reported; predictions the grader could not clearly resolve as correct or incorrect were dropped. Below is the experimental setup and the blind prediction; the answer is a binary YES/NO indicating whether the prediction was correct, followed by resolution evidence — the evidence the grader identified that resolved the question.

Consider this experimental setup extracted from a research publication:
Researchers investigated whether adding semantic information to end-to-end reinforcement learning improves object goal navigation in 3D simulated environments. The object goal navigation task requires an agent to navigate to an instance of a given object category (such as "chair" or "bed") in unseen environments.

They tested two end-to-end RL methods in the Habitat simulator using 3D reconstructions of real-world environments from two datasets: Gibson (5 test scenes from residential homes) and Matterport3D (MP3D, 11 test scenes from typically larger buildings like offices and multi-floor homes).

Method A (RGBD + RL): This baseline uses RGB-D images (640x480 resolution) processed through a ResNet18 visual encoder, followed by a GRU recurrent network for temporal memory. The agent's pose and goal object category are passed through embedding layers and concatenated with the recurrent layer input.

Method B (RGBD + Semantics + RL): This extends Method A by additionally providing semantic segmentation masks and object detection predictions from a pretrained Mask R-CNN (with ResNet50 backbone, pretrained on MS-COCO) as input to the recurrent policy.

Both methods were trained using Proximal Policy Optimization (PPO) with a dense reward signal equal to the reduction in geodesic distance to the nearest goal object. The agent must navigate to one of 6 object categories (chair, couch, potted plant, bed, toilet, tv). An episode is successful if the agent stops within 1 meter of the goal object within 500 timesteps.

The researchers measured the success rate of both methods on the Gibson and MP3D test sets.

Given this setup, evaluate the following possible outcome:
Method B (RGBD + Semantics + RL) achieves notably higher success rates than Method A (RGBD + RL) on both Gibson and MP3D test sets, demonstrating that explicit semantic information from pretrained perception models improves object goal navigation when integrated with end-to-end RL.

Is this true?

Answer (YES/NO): NO